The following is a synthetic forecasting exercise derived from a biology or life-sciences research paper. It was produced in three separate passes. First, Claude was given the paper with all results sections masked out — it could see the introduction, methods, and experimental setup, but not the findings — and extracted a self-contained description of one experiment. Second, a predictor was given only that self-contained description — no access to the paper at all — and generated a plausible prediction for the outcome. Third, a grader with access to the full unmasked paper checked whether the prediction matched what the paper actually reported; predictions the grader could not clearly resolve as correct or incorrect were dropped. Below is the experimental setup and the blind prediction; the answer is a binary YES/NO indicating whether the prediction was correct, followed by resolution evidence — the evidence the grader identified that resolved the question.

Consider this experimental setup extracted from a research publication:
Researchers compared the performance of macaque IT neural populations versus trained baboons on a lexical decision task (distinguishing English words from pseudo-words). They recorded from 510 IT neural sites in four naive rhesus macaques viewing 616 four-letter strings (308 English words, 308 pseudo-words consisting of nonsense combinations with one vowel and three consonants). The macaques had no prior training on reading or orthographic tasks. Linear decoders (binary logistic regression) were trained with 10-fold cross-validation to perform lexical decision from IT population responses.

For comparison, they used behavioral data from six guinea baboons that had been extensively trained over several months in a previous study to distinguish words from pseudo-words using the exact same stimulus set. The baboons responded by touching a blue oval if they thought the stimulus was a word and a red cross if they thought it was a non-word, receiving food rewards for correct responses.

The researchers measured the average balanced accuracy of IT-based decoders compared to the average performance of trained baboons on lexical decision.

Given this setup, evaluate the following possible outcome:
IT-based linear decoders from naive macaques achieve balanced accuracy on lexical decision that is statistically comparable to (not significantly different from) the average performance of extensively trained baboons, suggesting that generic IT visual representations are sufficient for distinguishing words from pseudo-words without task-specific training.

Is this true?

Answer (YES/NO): YES